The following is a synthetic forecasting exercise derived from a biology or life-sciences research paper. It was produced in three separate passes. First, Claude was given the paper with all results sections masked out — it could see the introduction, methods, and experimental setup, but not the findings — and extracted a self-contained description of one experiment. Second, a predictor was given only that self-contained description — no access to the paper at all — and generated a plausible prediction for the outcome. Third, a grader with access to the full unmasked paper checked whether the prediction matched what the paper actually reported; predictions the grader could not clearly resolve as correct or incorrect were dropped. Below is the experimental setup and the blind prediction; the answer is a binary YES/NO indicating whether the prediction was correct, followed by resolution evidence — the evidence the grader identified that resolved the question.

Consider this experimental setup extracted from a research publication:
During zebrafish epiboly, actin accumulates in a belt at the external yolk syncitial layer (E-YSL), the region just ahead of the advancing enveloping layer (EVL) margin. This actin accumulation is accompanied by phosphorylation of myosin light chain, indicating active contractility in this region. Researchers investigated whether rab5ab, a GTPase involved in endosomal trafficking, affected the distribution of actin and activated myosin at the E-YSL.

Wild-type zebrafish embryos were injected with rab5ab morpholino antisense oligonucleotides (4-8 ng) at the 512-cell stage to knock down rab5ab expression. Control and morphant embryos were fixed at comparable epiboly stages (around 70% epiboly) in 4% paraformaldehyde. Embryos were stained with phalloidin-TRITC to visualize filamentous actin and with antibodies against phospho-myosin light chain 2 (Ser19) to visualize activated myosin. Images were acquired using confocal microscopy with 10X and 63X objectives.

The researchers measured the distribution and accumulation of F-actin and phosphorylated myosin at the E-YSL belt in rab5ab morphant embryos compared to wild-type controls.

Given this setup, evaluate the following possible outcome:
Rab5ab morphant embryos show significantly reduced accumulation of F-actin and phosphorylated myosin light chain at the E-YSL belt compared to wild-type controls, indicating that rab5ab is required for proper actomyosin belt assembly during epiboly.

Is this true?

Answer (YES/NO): YES